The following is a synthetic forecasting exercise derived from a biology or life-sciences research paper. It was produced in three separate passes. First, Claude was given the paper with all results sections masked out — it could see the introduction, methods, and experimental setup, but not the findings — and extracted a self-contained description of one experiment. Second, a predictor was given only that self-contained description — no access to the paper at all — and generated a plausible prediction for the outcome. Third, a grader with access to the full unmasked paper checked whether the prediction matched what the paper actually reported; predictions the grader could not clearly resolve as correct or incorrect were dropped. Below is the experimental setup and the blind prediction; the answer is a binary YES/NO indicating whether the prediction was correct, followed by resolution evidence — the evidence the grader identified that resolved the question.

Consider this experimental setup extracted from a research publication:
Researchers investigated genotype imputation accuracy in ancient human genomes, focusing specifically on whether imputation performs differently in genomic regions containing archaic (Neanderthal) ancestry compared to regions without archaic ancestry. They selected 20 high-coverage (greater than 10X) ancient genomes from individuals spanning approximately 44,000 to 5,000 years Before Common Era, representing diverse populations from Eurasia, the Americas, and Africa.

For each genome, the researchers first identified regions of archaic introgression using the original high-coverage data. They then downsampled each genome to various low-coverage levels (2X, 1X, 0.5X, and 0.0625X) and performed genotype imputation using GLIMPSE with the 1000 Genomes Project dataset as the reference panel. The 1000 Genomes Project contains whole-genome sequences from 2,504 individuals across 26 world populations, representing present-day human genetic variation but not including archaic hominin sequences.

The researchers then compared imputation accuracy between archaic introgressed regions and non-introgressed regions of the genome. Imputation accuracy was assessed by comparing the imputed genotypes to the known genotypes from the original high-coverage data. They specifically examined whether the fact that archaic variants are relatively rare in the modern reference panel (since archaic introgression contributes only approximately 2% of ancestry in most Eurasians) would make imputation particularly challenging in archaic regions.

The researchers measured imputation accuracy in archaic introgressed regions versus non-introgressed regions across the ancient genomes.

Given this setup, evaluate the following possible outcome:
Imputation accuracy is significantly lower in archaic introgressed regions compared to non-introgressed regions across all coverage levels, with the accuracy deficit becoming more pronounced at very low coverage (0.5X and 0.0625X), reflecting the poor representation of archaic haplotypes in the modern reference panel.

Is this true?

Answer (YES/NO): NO